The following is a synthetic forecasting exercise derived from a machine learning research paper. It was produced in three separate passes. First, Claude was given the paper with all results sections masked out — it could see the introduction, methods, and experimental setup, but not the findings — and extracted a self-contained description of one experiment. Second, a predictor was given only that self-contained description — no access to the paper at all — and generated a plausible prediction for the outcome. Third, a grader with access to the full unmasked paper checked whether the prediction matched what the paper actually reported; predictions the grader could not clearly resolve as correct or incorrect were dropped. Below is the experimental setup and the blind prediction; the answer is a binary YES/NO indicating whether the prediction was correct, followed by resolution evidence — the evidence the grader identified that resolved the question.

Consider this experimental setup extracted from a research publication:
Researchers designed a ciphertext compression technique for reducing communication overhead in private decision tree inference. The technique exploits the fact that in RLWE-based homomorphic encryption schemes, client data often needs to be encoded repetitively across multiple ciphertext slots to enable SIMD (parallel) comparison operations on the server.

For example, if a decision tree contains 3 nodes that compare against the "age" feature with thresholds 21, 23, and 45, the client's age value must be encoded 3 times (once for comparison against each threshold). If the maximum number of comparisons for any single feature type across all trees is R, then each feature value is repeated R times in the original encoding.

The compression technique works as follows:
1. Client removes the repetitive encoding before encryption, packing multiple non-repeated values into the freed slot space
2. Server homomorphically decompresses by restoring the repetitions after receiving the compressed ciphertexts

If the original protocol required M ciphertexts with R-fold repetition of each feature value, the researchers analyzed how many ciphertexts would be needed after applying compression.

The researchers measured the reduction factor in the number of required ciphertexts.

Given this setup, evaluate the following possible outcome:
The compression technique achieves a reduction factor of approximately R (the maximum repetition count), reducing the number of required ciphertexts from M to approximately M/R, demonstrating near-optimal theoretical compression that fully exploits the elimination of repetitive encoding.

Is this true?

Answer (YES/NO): YES